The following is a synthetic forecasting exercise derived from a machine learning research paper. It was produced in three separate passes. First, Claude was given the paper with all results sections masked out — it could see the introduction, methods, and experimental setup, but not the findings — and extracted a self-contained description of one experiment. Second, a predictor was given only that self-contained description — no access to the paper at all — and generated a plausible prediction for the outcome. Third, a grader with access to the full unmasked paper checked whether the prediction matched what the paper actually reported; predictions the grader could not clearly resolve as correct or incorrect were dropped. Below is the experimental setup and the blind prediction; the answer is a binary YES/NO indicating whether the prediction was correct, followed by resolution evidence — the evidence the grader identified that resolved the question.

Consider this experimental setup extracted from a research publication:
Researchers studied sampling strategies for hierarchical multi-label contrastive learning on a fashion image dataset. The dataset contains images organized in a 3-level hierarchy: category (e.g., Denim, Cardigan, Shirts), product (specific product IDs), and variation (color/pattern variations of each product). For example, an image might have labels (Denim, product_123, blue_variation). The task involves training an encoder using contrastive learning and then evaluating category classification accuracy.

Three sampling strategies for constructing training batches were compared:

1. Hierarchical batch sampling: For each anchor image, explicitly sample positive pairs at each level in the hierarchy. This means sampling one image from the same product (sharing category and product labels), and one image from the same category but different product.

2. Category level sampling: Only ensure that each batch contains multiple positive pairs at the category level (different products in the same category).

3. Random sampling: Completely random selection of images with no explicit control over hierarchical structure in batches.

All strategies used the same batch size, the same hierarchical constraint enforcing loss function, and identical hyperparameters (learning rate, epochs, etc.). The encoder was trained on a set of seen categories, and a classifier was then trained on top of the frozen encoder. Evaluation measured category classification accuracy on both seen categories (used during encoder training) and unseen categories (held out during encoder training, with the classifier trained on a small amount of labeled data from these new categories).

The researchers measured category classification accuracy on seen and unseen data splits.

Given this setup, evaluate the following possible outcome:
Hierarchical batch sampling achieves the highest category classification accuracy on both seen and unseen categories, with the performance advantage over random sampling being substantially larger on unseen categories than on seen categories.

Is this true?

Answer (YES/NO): YES